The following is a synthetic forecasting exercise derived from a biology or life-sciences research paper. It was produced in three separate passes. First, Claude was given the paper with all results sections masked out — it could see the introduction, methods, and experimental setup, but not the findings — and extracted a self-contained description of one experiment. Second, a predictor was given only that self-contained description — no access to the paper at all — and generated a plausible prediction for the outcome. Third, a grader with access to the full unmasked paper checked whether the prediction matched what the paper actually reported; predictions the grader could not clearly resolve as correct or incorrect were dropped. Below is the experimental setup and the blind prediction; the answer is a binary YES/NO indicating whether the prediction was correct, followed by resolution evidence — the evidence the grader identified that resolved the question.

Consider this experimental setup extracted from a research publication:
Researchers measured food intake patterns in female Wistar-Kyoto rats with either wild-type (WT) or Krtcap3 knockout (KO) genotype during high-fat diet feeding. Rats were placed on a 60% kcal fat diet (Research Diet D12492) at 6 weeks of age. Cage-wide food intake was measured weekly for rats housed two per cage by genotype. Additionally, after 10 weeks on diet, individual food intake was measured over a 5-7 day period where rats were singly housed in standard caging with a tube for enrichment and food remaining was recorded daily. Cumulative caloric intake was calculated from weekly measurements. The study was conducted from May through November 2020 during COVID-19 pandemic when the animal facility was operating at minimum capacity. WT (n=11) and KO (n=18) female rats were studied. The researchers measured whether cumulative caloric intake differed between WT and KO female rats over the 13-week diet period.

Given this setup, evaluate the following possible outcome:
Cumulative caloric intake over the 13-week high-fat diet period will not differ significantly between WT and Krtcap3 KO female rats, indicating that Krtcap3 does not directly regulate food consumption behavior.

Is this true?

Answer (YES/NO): YES